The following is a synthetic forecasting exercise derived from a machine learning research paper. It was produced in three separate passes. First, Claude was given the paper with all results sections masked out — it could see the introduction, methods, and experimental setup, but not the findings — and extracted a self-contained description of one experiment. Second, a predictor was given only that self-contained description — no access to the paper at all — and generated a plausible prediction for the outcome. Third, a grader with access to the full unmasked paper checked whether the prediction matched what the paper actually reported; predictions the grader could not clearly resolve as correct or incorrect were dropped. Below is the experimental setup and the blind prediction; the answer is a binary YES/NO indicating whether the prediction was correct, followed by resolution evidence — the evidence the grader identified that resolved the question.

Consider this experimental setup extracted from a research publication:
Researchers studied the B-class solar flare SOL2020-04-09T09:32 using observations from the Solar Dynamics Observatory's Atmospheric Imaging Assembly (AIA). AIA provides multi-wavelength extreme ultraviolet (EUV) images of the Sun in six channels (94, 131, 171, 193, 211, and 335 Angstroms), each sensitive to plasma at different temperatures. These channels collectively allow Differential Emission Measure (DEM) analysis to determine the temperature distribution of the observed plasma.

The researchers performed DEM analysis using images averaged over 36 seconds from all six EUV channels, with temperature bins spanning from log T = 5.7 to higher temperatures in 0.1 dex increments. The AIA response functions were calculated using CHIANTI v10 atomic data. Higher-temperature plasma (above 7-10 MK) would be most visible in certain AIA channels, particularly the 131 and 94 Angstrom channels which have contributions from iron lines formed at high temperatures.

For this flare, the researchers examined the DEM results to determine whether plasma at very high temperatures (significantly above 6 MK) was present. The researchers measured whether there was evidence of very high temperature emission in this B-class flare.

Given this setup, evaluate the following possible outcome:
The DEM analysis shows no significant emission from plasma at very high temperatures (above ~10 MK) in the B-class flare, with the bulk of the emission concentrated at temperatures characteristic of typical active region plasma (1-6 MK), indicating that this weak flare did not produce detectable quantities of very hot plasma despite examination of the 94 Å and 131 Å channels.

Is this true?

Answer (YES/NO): YES